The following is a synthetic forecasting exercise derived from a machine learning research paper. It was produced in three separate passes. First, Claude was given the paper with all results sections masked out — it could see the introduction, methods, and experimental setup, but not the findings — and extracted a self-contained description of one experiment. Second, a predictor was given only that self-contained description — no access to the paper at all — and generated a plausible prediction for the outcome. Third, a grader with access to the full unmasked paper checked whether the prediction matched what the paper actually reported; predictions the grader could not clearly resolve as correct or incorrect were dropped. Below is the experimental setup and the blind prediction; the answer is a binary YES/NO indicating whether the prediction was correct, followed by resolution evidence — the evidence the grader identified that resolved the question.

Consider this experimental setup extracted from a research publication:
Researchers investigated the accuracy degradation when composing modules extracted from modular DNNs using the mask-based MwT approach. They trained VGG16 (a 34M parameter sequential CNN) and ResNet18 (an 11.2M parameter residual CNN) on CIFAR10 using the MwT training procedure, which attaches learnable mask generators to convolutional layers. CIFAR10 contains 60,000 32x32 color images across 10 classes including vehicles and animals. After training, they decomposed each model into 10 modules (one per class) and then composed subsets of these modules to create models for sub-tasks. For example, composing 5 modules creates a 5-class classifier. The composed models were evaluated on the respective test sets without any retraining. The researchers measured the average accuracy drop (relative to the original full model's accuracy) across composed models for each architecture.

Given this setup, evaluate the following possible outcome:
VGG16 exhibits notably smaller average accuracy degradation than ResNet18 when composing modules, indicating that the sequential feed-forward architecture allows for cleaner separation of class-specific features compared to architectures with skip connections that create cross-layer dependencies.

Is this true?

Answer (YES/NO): YES